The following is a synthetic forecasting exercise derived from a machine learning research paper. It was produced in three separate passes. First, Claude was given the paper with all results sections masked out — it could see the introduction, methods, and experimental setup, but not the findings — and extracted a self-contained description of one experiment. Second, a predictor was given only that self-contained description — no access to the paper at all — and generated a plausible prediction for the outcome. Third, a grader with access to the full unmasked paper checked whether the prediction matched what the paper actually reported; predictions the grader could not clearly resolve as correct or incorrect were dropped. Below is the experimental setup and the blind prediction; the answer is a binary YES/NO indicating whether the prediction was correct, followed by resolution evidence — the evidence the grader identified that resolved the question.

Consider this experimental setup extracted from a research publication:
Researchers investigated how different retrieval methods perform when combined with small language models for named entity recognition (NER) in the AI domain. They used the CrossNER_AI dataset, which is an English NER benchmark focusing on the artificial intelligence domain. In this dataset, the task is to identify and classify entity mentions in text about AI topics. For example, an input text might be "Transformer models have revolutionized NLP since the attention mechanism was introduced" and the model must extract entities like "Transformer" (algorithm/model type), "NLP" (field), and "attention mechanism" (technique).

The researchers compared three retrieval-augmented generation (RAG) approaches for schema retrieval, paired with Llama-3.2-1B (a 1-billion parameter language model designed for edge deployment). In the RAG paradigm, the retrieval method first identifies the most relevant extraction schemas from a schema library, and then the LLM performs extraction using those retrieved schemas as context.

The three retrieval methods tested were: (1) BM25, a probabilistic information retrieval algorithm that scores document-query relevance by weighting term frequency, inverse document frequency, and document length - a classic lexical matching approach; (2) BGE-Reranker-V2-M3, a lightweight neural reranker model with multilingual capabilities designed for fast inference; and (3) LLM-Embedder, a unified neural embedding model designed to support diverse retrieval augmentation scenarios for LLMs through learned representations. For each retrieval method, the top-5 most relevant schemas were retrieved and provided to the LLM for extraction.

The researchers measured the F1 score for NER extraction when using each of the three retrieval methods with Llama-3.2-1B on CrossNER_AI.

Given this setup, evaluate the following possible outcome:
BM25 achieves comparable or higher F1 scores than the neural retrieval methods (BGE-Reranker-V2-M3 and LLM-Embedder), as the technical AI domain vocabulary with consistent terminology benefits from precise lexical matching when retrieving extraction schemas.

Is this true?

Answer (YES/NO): YES